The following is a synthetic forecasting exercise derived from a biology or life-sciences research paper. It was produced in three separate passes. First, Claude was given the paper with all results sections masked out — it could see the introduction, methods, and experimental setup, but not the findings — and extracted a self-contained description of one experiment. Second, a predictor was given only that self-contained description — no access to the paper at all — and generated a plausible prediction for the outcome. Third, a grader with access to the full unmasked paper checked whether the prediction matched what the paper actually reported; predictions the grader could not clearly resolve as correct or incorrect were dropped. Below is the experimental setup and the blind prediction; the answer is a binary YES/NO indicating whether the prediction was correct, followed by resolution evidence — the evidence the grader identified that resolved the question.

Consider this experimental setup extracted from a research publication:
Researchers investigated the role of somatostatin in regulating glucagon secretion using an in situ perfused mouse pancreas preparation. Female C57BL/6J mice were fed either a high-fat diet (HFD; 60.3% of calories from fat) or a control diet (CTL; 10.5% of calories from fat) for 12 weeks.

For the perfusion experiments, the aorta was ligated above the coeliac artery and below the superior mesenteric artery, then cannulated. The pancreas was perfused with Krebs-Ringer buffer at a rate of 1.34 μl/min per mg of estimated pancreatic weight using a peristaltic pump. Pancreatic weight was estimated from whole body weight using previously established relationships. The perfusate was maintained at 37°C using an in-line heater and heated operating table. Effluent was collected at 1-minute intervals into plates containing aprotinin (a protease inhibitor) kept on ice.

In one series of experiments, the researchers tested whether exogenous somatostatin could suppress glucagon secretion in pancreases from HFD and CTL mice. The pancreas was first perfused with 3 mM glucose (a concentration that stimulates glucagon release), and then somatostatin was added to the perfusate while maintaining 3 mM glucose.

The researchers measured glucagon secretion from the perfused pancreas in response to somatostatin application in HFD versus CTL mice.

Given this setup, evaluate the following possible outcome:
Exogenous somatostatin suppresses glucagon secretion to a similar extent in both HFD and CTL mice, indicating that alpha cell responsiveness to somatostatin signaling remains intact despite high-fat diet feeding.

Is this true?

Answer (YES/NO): NO